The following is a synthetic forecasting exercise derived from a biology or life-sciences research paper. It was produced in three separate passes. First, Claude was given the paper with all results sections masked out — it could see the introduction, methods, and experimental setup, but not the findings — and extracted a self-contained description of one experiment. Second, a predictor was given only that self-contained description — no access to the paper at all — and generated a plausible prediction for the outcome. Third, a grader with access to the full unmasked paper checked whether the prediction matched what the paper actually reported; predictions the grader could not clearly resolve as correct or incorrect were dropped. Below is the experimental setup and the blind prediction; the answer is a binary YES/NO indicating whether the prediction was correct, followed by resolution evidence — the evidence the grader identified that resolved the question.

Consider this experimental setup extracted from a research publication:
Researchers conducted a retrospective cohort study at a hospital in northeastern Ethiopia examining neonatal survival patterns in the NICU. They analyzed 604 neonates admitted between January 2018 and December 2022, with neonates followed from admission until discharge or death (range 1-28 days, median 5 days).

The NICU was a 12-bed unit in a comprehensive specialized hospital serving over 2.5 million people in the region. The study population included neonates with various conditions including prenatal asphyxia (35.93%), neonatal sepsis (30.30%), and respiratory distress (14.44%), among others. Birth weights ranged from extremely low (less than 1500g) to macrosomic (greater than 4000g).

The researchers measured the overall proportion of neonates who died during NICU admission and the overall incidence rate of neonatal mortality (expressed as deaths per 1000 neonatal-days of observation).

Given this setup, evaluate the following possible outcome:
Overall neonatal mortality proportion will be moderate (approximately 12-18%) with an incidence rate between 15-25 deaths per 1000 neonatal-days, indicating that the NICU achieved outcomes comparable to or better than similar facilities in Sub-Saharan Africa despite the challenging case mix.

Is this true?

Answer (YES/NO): NO